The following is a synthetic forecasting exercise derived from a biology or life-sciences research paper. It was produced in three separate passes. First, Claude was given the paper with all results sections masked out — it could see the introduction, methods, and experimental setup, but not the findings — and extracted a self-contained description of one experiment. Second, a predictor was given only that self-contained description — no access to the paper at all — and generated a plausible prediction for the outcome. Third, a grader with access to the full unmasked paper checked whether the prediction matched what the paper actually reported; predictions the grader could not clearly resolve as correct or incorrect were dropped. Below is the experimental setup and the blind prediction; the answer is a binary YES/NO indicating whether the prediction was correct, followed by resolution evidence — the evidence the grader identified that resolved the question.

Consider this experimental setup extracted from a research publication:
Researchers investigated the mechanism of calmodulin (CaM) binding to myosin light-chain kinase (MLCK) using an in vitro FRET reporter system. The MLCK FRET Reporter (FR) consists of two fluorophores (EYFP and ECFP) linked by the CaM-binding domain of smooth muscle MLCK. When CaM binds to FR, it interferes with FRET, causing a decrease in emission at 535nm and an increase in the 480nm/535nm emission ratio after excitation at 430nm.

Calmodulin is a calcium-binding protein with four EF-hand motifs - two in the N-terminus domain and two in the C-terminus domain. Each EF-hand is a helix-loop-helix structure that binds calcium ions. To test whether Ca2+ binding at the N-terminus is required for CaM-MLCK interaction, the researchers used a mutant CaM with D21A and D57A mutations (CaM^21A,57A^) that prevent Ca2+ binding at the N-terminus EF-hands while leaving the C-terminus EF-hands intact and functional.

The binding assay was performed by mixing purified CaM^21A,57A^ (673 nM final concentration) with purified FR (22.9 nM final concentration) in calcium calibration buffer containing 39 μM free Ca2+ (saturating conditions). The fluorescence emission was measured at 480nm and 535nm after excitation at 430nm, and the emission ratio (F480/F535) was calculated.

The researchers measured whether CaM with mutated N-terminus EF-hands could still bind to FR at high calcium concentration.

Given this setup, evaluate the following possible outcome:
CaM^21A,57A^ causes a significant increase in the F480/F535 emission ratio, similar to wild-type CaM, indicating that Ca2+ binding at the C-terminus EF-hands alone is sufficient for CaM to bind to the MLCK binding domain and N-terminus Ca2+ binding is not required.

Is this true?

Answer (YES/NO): NO